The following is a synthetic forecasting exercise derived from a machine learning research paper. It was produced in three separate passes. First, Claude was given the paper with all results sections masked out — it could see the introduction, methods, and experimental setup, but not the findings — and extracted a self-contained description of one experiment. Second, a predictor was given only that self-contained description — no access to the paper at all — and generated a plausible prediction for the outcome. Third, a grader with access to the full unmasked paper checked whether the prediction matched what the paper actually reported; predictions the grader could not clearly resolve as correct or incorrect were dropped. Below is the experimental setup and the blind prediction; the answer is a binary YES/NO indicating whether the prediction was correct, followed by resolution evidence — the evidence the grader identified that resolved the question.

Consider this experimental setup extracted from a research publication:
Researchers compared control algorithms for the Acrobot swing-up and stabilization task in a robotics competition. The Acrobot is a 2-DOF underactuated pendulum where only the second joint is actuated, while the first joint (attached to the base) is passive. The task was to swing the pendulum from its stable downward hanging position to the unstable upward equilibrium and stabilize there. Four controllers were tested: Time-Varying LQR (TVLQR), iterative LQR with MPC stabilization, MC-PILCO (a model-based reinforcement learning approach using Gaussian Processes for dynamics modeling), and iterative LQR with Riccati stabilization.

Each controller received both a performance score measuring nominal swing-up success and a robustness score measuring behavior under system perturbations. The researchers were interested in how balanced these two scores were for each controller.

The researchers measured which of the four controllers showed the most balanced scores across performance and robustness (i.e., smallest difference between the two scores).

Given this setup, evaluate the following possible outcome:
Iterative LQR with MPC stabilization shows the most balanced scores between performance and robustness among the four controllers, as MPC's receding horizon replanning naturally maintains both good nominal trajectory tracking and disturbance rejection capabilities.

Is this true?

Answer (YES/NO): YES